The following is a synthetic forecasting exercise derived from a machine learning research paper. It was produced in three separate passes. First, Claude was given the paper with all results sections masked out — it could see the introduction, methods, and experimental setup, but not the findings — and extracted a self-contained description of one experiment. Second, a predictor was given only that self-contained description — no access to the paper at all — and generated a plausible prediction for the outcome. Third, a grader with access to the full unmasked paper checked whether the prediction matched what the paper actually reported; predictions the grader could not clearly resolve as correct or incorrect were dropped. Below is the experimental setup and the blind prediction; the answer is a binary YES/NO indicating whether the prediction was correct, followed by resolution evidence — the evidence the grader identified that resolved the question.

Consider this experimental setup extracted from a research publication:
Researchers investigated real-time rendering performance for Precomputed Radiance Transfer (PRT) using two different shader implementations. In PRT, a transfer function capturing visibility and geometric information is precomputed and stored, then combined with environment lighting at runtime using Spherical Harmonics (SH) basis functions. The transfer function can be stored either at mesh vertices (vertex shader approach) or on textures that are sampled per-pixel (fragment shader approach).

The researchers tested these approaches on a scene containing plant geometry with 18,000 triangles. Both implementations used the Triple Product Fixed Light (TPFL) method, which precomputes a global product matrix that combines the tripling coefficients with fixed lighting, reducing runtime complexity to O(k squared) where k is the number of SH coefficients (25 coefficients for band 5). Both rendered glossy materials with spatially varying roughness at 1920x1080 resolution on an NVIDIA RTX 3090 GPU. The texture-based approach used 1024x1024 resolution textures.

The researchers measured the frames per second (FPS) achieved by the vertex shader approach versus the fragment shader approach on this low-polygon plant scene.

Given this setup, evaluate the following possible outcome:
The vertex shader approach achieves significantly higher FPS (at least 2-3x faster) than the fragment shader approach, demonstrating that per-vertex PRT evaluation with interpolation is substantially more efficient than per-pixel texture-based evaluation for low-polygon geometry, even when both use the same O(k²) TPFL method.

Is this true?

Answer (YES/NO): YES